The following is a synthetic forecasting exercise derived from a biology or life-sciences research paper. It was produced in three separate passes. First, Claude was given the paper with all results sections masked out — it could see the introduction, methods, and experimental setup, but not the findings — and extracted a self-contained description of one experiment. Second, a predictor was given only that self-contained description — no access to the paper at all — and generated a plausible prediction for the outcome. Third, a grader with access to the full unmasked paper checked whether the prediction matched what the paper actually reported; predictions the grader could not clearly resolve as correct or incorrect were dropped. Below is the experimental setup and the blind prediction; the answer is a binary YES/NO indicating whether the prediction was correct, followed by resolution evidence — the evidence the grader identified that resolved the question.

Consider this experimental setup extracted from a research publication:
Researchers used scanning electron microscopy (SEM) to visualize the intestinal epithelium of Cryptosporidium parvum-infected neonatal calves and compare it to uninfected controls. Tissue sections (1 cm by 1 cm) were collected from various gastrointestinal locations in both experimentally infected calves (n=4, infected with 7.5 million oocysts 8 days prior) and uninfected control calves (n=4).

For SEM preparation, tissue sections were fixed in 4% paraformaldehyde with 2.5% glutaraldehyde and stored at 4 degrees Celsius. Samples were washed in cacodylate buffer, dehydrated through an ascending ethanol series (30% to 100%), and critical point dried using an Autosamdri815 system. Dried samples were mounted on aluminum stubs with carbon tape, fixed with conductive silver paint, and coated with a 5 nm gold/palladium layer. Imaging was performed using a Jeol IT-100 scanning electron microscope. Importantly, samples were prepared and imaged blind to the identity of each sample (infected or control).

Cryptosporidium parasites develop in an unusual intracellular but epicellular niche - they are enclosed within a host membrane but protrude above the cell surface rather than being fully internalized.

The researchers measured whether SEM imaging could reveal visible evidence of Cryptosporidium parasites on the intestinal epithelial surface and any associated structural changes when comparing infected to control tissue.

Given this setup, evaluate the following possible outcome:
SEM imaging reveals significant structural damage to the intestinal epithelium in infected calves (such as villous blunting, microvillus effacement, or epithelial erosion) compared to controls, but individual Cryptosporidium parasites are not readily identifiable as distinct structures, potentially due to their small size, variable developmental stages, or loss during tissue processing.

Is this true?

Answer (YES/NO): NO